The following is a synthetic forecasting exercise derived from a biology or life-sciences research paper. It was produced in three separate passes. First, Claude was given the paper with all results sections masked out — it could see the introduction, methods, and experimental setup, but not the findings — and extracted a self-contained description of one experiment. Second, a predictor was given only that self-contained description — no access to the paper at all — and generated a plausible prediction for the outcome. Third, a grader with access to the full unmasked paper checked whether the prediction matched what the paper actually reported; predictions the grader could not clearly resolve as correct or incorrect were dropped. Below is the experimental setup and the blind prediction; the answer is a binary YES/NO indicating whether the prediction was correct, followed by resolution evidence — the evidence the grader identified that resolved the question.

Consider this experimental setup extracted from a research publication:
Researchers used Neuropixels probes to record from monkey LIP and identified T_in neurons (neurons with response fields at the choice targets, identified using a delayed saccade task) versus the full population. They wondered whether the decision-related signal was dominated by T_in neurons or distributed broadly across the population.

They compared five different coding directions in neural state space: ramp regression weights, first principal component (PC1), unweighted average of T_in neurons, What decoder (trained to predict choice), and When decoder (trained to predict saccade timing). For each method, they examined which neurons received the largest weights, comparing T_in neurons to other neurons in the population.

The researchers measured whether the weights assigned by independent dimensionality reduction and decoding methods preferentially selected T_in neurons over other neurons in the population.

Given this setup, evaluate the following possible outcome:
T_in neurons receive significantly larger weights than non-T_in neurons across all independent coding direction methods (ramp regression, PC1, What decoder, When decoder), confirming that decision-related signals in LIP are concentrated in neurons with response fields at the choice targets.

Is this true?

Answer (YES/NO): NO